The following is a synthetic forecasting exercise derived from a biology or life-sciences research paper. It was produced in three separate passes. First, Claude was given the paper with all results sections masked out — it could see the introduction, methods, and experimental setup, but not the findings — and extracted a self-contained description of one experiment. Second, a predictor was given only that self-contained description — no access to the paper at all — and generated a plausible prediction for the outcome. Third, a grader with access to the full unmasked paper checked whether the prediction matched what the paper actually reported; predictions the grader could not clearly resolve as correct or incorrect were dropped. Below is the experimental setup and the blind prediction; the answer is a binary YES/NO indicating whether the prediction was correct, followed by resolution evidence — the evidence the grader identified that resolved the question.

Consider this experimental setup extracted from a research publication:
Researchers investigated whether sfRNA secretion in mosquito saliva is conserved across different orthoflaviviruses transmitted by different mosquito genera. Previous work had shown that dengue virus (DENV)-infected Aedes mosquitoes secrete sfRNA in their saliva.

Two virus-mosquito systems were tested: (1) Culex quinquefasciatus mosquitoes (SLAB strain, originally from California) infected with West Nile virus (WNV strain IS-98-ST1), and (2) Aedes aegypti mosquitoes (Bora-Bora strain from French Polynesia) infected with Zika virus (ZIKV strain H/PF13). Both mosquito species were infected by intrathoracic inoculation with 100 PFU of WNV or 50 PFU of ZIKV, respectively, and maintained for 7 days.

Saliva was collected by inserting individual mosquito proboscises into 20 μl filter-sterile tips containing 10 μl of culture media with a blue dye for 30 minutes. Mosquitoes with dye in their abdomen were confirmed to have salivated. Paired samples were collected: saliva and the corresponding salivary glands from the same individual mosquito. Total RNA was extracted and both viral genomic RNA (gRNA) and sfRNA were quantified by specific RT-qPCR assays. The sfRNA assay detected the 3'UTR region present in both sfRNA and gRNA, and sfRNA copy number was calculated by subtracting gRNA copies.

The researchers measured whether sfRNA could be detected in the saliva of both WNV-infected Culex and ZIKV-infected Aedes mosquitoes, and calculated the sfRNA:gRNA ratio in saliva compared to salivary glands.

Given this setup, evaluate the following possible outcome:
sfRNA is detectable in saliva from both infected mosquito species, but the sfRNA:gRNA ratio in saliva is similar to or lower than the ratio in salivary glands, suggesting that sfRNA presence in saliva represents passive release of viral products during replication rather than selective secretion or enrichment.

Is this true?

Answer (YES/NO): NO